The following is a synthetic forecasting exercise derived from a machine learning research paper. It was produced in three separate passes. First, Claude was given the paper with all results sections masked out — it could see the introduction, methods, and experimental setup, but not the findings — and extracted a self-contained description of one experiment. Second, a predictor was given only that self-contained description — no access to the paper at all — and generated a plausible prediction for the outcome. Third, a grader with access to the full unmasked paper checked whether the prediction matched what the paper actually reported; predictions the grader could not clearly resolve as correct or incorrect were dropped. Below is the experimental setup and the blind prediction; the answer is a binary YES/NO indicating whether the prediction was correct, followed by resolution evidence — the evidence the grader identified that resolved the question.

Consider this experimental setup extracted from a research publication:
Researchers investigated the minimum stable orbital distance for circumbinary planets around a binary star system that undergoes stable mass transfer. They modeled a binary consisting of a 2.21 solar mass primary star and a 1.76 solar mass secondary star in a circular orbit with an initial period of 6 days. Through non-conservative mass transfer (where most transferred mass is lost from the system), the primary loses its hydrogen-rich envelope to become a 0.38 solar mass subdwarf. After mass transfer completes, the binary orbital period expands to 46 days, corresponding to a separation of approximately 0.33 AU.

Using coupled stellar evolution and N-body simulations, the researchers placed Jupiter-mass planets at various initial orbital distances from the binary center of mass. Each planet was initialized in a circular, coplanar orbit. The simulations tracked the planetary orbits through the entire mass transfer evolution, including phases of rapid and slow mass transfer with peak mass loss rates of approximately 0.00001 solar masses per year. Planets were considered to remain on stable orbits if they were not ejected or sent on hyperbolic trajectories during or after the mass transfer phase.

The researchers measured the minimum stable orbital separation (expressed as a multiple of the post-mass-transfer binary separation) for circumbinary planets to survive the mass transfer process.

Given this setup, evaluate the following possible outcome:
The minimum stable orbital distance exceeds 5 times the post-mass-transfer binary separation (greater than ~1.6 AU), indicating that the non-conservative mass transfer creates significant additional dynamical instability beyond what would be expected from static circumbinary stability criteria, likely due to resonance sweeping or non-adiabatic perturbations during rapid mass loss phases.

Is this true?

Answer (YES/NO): NO